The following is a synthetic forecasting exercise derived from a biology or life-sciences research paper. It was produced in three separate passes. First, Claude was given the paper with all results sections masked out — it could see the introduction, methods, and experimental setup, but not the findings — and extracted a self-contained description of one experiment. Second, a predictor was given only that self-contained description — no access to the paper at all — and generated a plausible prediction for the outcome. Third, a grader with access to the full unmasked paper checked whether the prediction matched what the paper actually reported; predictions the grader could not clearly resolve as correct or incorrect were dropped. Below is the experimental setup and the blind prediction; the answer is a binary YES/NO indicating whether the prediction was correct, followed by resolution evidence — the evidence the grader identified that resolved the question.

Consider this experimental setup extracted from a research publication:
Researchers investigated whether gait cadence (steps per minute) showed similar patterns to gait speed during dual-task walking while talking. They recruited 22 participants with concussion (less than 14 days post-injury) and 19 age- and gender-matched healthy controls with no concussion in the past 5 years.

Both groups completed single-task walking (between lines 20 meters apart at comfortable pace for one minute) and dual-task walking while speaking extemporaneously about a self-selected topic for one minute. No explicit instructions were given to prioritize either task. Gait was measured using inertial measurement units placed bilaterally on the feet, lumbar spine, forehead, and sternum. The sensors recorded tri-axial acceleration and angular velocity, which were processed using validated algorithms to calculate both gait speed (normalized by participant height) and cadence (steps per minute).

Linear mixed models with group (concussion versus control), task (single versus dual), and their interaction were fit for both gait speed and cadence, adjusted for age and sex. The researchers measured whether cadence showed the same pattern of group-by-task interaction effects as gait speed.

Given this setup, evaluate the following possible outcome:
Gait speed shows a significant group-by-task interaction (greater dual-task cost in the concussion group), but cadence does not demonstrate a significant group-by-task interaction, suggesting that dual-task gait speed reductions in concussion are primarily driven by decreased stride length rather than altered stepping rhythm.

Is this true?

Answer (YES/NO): YES